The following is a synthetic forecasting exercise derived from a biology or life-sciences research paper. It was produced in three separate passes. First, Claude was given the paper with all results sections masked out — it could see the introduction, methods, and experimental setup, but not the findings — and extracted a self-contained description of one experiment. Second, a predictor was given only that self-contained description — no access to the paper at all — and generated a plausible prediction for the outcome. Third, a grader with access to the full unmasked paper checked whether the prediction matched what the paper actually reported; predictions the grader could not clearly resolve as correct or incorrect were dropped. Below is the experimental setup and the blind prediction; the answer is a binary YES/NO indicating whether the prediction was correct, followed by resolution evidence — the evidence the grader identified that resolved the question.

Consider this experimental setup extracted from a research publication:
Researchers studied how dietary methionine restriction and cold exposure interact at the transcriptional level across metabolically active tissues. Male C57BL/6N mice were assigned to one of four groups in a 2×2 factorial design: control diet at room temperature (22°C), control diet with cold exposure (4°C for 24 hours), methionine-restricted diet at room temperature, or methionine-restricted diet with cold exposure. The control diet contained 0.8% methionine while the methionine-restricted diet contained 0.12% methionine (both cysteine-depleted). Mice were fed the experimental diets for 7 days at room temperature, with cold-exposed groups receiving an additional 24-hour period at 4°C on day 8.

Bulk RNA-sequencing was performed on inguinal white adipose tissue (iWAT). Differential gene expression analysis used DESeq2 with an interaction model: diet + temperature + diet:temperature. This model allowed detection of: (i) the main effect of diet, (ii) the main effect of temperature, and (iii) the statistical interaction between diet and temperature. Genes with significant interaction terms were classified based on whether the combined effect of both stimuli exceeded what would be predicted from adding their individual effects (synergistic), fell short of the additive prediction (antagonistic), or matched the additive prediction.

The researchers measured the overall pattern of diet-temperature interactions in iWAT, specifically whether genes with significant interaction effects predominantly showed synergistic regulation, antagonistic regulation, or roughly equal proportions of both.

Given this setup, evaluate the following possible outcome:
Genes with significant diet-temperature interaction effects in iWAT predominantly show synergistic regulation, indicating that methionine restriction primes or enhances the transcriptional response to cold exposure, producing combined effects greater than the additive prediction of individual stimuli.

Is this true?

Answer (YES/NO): NO